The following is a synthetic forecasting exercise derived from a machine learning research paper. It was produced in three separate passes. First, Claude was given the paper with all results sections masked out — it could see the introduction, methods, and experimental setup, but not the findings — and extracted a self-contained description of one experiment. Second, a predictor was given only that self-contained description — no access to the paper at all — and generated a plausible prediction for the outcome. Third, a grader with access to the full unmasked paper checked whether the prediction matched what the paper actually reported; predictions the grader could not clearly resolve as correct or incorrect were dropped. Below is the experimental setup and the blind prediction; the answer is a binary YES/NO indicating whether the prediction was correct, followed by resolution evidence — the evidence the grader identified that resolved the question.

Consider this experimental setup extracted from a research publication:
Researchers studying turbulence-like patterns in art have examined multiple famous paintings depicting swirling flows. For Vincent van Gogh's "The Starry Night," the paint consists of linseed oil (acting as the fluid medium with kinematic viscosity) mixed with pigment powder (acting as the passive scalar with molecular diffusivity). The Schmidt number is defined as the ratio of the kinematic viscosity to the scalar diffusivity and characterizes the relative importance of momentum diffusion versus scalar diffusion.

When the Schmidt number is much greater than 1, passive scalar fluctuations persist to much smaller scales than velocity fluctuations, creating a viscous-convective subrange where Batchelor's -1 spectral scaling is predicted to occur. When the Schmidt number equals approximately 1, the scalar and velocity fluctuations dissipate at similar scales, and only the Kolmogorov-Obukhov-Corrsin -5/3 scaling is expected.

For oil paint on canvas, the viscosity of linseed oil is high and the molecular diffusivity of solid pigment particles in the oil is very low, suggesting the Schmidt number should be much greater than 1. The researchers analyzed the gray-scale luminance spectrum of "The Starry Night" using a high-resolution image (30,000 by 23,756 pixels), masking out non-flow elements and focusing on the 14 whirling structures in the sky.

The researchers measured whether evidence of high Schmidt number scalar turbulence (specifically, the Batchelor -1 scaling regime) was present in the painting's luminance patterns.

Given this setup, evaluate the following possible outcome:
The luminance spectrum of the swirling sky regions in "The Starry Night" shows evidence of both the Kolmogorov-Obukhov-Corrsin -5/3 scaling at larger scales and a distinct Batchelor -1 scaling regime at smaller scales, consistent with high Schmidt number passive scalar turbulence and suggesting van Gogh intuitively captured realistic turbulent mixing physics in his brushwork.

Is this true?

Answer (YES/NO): YES